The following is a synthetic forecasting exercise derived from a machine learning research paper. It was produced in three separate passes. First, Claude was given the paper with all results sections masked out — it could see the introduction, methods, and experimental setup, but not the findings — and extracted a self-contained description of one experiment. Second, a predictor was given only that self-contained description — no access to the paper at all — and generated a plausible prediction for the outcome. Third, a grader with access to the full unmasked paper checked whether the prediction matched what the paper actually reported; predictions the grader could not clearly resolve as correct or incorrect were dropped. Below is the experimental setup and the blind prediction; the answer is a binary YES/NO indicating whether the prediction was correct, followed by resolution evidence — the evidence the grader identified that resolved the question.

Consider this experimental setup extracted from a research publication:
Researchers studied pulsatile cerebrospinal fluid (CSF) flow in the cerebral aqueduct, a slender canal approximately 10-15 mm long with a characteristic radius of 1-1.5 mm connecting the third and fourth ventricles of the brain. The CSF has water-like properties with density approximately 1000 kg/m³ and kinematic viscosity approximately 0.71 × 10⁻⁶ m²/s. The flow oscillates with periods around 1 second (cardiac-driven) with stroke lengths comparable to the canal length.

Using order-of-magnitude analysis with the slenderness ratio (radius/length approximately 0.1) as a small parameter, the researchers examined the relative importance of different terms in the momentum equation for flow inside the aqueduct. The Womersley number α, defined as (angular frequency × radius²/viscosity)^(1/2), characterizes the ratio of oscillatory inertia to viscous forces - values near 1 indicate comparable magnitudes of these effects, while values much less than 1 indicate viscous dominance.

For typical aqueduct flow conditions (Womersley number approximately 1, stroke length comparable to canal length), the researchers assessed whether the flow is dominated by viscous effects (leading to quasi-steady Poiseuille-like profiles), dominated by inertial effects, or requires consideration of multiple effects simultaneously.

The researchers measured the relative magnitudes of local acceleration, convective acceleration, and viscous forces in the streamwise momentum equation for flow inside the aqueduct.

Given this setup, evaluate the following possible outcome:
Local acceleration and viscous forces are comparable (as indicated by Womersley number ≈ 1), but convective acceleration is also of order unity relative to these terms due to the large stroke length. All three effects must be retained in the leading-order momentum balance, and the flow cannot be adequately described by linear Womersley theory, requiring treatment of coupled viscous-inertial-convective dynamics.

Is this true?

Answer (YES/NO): YES